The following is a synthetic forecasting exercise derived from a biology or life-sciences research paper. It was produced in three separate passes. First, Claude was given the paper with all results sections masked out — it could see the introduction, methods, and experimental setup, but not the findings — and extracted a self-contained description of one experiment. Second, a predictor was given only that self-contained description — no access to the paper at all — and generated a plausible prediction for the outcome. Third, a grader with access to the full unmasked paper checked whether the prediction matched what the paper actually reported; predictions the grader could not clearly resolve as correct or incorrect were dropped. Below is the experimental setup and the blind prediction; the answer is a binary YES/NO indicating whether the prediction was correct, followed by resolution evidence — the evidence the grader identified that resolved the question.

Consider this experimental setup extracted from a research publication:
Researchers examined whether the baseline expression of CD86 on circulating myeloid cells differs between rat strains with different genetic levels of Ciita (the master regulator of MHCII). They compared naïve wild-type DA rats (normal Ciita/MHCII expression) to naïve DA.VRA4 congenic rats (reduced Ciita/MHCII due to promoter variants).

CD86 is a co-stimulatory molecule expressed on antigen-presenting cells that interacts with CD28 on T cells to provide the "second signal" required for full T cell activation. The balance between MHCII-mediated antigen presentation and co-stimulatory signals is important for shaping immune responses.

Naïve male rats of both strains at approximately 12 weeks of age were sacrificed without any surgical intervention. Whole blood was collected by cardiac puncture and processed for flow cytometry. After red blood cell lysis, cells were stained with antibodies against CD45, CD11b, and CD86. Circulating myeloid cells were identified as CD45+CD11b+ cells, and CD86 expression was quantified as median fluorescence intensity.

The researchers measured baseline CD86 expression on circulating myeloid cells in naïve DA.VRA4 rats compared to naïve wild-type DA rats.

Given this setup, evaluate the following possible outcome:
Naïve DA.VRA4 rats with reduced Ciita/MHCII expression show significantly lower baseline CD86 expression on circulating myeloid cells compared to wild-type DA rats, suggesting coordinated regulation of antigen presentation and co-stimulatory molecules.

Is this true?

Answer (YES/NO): NO